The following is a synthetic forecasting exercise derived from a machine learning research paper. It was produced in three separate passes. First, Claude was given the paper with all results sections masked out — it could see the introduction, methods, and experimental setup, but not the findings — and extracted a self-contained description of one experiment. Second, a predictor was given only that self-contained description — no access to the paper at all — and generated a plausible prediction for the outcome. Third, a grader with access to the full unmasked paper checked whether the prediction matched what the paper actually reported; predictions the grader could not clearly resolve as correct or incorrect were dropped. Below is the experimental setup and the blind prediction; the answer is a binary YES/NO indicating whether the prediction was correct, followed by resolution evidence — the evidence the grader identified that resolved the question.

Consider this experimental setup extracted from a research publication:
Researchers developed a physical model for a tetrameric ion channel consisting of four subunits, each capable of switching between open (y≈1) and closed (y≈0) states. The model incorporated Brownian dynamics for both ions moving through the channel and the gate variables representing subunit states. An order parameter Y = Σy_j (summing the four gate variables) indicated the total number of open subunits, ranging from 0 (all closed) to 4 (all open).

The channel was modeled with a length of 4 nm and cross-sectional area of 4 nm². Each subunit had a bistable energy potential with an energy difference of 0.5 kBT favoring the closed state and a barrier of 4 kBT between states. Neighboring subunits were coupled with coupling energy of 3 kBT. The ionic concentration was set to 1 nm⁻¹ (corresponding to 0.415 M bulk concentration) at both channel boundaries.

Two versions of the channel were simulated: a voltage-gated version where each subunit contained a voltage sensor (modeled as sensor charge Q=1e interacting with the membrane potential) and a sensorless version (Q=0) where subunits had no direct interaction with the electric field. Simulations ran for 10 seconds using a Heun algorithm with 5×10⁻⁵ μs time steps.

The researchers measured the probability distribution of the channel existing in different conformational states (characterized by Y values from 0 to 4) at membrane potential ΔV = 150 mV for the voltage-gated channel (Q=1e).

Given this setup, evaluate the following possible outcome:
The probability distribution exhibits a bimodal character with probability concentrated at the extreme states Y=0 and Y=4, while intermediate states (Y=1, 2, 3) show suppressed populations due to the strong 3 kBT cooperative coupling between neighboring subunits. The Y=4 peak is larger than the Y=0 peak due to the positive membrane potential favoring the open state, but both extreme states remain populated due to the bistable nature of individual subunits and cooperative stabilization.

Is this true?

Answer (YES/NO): NO